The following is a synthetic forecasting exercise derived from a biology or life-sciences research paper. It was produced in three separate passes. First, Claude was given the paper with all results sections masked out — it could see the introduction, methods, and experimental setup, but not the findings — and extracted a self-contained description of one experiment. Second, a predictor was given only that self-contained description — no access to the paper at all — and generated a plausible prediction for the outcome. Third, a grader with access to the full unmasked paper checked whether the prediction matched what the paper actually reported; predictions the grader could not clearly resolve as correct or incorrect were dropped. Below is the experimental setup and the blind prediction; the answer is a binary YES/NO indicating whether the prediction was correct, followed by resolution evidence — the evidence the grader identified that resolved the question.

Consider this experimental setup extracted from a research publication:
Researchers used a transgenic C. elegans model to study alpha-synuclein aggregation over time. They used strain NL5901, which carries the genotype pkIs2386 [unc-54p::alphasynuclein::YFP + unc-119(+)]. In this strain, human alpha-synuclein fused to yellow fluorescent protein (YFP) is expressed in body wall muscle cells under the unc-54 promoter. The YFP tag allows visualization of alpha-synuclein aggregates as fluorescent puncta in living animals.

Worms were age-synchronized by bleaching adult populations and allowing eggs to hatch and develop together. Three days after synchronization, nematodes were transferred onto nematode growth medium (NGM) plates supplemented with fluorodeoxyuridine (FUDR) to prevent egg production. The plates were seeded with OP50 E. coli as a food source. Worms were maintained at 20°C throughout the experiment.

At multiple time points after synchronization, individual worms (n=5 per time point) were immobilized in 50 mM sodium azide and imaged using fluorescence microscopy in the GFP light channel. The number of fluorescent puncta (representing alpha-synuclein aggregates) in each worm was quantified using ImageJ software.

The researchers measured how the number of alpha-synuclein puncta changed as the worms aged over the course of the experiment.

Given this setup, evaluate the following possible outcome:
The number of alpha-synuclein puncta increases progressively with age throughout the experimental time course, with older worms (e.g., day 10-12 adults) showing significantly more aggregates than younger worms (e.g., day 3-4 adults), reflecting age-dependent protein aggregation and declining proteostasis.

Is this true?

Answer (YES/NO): NO